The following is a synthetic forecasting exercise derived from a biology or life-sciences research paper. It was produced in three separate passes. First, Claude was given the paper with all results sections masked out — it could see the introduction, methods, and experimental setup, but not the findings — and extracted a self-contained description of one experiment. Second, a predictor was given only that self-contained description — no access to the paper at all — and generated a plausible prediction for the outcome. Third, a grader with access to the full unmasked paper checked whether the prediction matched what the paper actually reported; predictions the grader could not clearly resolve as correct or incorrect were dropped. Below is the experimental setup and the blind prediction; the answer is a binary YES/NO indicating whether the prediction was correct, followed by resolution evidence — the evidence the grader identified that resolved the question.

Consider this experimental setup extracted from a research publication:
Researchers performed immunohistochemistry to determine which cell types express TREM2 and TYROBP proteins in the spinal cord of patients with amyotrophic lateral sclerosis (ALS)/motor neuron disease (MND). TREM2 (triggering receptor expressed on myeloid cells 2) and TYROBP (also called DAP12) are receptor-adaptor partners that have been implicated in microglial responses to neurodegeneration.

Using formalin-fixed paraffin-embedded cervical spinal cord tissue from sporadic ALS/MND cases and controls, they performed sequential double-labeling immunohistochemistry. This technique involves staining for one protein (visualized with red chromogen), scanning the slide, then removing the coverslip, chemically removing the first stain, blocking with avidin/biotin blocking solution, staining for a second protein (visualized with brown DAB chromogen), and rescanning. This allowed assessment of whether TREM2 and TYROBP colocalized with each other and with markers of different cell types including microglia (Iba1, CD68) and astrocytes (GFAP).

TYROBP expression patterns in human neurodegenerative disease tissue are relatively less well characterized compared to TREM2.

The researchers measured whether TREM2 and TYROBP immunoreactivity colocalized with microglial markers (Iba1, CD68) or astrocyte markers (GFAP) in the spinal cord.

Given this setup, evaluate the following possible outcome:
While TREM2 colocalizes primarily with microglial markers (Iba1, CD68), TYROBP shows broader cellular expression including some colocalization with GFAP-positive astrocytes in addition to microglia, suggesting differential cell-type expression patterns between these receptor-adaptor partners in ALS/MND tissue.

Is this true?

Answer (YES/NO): NO